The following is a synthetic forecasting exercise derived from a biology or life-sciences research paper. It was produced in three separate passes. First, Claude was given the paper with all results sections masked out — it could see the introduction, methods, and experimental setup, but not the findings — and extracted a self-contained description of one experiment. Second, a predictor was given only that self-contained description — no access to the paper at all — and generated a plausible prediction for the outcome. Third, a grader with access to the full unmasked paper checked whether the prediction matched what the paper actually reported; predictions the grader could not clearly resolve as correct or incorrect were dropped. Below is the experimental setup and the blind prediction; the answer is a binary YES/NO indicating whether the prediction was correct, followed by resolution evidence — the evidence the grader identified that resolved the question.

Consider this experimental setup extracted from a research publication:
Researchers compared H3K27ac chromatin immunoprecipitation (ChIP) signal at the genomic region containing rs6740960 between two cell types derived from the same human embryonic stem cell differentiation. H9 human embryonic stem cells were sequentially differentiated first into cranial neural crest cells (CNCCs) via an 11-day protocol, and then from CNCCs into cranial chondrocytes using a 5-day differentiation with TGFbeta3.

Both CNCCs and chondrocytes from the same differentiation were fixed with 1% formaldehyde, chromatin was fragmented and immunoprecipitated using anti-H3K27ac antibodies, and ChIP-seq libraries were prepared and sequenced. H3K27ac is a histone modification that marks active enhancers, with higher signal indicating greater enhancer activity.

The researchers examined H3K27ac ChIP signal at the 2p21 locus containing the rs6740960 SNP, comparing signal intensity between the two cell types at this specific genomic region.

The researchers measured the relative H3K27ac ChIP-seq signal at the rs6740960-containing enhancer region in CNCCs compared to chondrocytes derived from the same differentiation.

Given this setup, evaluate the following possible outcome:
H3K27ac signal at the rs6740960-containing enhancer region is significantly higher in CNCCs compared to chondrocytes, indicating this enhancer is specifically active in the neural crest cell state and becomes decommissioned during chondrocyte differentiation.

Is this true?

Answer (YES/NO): NO